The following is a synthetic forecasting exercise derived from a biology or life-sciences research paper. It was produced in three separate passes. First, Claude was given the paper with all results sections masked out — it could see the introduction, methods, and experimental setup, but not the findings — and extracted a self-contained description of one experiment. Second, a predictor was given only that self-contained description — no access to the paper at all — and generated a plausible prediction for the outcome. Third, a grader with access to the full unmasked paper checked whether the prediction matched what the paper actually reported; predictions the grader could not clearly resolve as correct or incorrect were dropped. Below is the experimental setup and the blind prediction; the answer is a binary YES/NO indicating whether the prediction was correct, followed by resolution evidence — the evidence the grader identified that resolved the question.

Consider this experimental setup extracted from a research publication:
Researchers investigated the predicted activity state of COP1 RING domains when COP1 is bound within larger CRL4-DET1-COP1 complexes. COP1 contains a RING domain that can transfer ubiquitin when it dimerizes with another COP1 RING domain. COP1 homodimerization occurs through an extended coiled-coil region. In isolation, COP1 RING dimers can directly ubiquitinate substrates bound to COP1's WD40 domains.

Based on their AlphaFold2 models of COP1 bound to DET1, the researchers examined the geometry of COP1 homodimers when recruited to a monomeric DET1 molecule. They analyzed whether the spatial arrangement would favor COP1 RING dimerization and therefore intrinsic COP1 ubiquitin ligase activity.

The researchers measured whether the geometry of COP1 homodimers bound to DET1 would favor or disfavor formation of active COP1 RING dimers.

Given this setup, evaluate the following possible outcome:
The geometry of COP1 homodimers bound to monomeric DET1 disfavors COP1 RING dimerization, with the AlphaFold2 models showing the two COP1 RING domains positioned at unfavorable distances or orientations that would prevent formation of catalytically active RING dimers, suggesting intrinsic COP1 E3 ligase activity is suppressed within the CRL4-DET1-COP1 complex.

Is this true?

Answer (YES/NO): YES